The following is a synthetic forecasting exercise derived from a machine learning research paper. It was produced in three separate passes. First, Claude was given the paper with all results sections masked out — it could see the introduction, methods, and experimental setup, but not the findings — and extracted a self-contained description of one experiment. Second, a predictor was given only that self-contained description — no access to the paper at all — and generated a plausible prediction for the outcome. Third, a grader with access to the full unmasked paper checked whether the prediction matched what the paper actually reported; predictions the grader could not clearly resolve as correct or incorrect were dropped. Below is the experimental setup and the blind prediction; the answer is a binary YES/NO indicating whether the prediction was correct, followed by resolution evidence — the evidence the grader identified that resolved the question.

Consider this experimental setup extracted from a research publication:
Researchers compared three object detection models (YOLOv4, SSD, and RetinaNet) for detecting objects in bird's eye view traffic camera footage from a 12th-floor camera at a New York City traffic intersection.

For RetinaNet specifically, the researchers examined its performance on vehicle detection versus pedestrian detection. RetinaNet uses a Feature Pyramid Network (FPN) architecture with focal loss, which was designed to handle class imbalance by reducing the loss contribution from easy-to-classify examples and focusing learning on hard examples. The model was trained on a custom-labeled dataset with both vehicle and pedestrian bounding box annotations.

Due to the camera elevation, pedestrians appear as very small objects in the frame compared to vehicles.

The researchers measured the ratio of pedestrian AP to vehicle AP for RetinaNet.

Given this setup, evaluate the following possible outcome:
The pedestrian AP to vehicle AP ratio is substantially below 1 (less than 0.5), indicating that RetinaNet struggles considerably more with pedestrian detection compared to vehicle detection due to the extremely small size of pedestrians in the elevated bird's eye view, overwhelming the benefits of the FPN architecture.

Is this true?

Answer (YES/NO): YES